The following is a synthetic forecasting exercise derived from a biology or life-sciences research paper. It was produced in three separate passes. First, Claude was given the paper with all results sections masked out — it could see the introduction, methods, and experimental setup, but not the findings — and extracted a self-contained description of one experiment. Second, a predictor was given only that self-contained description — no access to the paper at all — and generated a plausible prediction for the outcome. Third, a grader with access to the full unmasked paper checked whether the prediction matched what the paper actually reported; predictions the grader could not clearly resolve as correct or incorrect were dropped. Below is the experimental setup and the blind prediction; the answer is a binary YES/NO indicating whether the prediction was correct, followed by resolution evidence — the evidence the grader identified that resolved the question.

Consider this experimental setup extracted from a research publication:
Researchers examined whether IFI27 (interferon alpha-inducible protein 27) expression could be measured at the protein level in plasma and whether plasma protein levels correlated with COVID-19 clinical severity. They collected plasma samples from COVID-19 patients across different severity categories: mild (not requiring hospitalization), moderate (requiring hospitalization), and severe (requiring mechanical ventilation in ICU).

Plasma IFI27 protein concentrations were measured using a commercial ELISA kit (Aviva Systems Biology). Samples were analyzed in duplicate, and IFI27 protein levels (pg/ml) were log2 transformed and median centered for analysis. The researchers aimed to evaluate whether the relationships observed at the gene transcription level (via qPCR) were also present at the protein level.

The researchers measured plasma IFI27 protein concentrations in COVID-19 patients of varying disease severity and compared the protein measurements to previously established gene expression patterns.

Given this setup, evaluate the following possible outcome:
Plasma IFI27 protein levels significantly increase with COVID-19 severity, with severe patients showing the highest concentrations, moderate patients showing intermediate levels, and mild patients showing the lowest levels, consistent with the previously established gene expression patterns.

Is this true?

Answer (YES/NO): NO